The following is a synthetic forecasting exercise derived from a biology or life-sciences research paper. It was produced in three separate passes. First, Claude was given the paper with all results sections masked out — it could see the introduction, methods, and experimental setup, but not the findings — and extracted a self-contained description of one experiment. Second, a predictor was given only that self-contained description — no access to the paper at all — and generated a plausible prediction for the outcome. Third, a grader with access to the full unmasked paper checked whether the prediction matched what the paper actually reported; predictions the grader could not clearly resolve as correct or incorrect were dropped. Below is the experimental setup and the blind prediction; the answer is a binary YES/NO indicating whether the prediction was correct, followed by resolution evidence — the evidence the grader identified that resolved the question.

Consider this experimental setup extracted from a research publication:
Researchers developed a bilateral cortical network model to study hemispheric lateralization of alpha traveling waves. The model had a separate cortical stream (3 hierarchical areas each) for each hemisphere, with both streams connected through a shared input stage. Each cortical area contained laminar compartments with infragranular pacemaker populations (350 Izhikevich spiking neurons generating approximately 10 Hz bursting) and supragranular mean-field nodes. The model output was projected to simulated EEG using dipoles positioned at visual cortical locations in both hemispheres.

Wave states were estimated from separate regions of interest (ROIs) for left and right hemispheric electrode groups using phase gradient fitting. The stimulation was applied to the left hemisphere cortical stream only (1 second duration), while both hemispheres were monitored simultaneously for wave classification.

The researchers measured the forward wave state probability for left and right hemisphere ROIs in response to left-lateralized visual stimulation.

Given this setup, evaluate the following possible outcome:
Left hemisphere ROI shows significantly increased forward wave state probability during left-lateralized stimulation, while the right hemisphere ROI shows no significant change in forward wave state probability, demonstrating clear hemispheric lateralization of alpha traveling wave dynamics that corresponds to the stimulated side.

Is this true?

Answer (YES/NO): YES